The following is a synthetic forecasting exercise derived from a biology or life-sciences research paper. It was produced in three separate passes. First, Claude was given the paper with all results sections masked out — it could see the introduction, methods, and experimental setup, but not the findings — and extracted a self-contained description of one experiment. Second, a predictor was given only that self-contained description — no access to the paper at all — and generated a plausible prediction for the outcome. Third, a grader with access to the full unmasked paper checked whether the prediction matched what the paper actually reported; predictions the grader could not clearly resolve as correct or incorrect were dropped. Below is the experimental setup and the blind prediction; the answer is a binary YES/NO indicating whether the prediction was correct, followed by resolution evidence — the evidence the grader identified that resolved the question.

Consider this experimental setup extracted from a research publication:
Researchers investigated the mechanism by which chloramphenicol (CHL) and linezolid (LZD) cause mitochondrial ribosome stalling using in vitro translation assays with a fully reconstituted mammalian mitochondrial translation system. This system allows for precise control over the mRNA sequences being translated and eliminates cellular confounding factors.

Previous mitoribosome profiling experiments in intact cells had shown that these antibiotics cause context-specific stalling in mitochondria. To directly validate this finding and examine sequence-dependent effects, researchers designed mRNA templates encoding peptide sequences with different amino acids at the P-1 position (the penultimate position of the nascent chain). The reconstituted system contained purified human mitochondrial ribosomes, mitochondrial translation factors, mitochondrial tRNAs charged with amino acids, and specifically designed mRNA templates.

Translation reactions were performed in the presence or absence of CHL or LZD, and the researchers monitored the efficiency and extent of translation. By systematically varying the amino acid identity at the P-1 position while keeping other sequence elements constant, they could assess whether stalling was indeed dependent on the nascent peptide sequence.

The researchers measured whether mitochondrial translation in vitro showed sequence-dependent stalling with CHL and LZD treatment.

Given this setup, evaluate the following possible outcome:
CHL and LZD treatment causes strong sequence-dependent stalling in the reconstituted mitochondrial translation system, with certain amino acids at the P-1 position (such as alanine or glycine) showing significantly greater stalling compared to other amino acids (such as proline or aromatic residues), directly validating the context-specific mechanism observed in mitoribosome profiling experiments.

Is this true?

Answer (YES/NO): YES